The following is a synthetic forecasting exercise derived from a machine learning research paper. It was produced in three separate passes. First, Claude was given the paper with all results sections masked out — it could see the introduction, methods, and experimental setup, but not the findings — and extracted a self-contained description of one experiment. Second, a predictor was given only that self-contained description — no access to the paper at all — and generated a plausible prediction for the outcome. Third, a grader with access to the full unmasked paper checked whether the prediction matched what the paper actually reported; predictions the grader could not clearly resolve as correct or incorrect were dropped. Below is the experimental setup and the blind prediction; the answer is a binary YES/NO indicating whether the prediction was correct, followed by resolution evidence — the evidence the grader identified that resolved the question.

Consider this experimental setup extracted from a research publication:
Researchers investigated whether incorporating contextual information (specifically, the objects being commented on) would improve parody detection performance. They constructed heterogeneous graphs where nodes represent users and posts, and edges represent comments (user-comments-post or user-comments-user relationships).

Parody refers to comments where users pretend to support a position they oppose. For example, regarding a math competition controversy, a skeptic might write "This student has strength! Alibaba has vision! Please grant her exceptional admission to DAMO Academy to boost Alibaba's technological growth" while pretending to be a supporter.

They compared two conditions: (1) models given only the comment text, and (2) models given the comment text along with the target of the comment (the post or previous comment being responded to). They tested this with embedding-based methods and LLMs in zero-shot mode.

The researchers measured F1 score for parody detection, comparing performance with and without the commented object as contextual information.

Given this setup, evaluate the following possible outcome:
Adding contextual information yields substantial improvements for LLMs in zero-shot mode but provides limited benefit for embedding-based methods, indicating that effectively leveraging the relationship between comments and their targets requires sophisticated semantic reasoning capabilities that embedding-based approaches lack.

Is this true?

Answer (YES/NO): NO